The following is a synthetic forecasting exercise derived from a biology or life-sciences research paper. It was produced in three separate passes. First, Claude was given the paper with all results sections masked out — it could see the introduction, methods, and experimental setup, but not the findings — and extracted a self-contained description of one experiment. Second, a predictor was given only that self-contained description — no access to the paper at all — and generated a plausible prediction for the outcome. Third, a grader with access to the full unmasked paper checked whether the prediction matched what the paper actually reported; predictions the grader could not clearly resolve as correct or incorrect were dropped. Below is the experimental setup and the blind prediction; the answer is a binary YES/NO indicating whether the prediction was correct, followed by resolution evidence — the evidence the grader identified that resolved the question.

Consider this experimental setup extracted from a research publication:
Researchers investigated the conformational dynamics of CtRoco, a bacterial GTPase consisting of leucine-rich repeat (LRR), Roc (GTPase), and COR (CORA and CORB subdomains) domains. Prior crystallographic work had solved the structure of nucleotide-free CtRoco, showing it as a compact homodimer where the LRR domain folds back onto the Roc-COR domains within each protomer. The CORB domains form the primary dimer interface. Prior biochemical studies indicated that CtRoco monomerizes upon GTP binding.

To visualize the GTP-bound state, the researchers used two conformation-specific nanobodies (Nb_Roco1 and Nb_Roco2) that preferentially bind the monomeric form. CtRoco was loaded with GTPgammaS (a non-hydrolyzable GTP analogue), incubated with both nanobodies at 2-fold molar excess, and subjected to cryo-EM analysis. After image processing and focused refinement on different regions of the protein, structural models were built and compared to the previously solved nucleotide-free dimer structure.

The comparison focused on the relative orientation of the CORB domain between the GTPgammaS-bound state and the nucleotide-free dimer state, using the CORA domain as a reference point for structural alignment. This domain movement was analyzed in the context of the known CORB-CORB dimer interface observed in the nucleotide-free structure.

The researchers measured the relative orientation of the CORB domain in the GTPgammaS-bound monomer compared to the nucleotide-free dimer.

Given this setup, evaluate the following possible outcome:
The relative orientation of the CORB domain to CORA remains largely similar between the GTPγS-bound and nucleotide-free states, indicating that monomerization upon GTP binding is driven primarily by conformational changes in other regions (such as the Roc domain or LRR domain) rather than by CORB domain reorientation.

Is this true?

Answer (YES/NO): NO